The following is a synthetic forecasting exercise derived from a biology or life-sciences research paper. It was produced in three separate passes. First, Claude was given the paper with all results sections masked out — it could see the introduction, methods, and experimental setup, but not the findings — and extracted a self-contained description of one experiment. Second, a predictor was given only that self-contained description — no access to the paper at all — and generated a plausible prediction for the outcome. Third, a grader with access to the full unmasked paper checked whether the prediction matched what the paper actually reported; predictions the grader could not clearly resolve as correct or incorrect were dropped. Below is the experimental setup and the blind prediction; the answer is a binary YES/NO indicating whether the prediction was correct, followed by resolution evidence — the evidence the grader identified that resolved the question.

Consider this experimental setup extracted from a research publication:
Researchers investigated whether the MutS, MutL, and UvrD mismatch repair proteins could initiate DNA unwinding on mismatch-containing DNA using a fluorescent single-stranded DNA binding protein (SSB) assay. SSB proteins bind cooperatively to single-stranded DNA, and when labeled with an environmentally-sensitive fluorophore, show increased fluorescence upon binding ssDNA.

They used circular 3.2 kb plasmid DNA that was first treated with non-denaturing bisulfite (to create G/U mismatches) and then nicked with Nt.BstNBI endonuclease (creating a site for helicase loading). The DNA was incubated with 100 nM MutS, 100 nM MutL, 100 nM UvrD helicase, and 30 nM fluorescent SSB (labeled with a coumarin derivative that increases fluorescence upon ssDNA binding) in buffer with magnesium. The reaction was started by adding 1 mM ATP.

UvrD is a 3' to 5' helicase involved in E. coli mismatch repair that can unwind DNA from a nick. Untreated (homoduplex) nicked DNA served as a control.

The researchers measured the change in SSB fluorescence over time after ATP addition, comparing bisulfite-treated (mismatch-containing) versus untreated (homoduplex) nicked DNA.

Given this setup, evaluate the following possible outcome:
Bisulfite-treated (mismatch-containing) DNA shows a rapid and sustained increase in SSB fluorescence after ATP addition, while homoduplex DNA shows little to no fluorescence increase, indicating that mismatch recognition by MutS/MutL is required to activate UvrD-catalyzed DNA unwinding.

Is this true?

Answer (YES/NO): YES